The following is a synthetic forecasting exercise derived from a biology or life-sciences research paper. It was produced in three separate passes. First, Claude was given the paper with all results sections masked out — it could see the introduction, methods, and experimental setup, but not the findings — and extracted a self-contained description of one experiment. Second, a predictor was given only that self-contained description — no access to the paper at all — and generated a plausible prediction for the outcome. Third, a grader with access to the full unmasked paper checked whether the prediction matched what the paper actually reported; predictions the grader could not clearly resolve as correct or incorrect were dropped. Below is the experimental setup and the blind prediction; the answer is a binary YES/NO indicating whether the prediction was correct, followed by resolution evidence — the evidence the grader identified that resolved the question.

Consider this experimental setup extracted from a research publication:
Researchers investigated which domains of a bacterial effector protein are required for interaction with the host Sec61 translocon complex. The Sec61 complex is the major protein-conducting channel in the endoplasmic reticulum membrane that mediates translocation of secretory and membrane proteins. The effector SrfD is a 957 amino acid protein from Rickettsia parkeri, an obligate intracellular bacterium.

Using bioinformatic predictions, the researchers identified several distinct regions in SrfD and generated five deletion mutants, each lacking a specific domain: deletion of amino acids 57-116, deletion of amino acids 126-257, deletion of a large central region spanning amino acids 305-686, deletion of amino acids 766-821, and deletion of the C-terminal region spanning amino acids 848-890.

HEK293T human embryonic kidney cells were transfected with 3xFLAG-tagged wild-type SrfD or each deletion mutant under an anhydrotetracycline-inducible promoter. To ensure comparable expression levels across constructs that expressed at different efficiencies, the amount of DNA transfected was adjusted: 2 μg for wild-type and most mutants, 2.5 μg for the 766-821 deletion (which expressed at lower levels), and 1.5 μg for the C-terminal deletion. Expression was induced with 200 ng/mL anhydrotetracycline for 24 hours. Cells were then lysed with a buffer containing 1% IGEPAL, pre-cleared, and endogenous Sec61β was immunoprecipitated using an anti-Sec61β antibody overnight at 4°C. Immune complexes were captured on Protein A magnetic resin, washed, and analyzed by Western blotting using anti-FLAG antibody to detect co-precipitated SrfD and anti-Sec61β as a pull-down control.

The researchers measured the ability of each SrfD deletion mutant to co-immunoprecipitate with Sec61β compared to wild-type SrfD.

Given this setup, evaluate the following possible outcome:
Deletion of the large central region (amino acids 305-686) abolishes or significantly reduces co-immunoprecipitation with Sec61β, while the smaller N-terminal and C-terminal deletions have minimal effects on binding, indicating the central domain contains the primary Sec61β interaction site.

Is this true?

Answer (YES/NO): NO